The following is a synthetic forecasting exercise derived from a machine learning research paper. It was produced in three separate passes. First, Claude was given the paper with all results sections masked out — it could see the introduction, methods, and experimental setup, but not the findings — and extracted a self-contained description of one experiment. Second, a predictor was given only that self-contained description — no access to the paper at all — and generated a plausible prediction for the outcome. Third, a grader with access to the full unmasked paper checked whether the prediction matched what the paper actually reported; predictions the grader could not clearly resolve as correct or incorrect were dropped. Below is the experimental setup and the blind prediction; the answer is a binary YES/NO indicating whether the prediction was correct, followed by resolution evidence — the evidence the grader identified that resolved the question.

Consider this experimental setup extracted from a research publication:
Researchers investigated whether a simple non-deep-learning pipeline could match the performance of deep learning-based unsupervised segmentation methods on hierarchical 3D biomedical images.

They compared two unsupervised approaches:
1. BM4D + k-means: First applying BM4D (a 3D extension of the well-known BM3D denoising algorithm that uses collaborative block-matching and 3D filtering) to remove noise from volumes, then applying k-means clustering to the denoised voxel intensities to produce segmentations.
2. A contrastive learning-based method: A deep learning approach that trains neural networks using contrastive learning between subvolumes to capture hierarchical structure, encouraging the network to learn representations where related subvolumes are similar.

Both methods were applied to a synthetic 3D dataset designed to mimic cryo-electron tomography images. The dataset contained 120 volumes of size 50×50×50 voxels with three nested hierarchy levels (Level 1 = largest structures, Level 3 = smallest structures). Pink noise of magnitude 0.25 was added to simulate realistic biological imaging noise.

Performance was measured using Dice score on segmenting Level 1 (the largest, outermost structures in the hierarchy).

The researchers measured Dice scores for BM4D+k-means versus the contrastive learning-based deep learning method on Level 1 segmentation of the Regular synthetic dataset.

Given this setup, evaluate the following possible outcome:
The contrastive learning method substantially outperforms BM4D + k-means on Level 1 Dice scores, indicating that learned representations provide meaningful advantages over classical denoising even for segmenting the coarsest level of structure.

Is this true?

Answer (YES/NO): NO